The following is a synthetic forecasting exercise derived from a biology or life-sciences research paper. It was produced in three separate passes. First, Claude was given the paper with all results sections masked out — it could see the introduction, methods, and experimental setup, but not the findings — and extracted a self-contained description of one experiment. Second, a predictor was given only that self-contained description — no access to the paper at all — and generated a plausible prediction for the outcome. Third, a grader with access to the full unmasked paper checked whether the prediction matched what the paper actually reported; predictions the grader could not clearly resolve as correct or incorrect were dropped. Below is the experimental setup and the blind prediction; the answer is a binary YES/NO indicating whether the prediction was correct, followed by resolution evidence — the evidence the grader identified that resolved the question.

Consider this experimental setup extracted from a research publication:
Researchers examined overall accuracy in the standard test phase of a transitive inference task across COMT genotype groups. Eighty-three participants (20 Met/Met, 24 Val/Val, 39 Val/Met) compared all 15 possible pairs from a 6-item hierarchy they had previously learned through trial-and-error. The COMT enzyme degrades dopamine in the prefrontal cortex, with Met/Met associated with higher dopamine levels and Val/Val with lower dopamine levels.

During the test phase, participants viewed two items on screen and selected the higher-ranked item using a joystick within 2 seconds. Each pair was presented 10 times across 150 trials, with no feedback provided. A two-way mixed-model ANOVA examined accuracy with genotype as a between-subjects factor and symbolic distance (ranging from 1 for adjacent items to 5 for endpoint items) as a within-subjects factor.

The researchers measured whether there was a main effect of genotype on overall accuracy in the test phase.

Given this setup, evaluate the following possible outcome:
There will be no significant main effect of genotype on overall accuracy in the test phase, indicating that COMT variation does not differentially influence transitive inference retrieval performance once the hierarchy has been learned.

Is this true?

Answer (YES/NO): YES